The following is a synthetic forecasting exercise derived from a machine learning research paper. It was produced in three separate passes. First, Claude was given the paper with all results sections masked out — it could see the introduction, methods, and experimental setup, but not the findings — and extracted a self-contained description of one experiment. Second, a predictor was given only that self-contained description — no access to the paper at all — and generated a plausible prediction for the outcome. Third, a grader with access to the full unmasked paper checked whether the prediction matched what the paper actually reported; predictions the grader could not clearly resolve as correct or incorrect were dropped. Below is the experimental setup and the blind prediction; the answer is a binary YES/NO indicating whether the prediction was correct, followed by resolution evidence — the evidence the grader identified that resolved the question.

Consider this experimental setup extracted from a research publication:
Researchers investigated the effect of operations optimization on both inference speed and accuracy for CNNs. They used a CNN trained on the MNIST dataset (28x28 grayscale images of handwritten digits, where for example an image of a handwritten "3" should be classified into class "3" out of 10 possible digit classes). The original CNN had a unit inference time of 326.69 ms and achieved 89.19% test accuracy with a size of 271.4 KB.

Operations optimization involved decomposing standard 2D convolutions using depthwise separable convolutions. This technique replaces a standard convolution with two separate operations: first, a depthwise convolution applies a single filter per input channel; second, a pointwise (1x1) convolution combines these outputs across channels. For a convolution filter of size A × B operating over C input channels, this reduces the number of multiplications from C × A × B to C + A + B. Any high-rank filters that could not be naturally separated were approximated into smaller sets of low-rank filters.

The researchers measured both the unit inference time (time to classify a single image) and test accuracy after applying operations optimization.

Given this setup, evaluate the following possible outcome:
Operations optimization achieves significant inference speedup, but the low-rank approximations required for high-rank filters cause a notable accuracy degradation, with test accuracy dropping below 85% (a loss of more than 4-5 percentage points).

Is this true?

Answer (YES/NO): NO